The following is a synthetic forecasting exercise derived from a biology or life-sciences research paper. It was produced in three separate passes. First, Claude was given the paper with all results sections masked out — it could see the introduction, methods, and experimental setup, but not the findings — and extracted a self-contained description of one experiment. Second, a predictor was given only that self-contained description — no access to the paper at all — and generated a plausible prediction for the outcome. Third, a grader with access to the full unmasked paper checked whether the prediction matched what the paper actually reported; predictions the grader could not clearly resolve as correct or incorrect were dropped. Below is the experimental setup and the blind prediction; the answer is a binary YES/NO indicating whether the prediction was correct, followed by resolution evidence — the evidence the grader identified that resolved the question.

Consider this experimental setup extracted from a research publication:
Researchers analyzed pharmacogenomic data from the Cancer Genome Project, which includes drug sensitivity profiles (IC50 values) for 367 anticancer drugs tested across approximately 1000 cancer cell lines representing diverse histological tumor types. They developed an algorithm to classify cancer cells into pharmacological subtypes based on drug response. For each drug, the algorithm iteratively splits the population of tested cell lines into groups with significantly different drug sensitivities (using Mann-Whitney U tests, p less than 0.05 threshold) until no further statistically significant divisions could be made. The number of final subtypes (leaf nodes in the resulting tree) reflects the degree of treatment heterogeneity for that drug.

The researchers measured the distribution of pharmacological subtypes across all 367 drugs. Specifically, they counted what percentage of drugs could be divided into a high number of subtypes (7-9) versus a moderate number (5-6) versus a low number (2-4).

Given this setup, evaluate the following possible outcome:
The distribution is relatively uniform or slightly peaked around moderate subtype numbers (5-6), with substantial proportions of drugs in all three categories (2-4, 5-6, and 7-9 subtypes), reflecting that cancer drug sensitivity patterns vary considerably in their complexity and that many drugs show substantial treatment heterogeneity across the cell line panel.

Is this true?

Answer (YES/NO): NO